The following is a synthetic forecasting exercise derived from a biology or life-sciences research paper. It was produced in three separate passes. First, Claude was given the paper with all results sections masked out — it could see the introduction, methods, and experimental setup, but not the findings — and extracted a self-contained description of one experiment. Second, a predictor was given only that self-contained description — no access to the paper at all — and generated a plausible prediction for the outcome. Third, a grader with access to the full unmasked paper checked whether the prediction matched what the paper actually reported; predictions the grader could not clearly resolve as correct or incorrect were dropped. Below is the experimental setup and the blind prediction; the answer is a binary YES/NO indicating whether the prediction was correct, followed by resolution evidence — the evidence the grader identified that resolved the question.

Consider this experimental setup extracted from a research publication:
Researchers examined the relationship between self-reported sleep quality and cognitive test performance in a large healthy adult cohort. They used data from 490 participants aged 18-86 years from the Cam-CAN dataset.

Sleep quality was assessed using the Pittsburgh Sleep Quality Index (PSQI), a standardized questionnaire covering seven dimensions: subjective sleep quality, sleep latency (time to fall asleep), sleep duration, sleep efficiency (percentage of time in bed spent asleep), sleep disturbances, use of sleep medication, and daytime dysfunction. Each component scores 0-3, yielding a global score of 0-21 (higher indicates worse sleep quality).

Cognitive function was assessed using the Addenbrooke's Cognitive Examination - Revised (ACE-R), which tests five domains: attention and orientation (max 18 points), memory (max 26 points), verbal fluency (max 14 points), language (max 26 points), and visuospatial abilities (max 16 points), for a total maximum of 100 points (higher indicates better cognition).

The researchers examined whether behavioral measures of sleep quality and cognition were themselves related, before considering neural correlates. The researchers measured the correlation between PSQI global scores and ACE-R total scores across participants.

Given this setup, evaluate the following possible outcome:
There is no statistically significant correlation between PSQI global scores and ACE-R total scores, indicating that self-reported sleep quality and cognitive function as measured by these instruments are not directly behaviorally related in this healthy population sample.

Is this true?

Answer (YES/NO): NO